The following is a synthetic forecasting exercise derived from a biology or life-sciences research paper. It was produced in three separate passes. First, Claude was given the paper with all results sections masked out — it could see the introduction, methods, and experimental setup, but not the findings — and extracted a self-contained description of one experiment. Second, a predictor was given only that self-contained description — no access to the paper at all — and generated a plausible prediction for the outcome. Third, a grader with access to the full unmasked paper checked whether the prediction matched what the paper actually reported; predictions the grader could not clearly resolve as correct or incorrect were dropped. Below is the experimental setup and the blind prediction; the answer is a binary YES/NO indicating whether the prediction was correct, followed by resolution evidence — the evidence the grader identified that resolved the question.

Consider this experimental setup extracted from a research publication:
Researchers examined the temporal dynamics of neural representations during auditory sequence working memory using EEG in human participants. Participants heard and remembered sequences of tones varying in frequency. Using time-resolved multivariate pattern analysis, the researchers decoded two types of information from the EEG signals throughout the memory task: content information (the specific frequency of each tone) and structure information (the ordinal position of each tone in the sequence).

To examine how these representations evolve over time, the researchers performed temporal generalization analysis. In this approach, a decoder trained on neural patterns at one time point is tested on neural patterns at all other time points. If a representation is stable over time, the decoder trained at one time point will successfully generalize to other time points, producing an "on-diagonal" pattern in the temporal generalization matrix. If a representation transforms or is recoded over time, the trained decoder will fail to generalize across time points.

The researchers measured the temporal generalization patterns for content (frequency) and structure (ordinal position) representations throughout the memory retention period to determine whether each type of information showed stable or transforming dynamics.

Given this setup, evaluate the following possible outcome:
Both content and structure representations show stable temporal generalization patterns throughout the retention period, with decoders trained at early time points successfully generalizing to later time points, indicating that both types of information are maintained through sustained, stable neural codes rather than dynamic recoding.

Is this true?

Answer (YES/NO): NO